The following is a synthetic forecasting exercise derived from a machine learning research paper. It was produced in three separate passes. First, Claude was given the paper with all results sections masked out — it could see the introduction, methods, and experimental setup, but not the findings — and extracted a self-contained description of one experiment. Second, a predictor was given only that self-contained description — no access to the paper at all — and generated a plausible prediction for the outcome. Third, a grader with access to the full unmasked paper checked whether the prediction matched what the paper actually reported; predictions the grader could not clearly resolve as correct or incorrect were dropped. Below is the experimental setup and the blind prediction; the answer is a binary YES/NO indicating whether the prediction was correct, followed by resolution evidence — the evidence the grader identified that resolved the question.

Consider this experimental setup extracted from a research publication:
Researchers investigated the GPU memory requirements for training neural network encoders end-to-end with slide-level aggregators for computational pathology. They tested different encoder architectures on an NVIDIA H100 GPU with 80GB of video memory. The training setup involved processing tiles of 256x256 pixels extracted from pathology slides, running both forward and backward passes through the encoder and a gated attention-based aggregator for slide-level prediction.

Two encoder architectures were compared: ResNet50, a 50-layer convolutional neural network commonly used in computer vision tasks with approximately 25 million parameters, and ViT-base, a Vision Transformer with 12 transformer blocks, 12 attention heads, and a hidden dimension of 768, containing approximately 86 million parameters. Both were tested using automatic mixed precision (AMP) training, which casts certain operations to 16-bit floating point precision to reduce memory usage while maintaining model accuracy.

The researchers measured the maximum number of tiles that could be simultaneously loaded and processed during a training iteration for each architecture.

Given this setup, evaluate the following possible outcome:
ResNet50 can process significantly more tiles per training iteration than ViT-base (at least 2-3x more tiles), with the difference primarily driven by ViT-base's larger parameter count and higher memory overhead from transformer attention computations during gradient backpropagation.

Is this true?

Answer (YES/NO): YES